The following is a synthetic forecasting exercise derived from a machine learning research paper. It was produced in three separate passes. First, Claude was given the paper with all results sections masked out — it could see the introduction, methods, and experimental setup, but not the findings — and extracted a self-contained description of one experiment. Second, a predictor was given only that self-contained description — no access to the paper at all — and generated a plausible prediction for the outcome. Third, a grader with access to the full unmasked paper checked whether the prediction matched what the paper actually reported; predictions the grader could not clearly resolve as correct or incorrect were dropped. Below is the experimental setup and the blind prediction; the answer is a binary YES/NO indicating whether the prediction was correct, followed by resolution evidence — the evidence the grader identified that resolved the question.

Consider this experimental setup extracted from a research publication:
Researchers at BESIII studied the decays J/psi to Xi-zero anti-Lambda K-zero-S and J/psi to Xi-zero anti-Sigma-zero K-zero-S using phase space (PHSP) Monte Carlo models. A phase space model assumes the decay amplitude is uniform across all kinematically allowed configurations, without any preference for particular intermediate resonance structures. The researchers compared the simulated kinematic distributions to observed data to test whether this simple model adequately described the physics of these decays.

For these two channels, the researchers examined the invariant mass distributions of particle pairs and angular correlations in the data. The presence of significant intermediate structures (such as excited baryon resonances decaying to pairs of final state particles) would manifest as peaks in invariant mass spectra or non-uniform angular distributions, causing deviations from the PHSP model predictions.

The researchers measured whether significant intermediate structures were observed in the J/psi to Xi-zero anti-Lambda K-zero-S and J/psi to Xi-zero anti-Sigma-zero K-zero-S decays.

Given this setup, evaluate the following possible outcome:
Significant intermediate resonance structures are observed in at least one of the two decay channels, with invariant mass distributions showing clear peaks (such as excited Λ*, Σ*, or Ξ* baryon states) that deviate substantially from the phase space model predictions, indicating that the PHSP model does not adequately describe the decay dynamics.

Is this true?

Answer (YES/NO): NO